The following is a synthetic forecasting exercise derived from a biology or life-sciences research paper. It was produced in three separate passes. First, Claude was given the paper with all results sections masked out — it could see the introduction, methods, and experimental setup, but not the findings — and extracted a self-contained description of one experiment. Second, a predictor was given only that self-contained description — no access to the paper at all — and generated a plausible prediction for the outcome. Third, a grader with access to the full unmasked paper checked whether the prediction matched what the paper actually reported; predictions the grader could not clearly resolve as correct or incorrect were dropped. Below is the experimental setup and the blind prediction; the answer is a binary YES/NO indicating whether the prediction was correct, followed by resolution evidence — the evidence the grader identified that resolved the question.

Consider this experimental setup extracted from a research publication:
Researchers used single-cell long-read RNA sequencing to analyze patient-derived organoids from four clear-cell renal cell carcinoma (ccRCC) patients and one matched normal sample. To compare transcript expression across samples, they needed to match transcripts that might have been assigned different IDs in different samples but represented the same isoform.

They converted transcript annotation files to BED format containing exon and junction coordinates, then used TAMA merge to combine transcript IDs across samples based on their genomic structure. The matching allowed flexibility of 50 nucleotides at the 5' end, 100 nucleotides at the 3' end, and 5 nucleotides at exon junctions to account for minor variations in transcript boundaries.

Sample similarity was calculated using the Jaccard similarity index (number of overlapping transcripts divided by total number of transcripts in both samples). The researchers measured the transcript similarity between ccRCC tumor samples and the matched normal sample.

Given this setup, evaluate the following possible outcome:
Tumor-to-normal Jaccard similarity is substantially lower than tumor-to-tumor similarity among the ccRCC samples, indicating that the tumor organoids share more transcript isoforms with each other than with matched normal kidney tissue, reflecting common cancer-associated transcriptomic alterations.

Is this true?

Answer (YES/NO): NO